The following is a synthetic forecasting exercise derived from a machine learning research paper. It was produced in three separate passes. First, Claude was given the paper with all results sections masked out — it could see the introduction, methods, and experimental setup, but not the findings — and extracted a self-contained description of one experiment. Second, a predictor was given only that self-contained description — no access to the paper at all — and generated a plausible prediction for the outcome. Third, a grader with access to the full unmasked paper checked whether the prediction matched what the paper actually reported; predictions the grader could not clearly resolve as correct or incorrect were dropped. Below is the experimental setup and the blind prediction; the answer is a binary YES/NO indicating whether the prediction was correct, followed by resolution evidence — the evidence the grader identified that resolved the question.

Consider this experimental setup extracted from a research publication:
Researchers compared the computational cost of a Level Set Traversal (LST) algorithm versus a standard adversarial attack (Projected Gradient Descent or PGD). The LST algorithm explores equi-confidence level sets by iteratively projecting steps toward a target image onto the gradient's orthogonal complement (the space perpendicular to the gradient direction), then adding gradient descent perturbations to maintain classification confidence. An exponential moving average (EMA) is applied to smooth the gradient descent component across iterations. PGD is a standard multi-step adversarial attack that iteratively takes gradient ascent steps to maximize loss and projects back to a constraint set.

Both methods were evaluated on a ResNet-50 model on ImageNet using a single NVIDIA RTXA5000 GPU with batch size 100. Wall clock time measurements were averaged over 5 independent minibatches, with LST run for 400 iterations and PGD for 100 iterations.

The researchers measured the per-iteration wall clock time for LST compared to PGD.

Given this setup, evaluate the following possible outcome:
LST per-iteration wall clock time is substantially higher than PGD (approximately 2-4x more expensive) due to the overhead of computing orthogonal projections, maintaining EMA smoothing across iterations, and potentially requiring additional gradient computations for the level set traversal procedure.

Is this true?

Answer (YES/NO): NO